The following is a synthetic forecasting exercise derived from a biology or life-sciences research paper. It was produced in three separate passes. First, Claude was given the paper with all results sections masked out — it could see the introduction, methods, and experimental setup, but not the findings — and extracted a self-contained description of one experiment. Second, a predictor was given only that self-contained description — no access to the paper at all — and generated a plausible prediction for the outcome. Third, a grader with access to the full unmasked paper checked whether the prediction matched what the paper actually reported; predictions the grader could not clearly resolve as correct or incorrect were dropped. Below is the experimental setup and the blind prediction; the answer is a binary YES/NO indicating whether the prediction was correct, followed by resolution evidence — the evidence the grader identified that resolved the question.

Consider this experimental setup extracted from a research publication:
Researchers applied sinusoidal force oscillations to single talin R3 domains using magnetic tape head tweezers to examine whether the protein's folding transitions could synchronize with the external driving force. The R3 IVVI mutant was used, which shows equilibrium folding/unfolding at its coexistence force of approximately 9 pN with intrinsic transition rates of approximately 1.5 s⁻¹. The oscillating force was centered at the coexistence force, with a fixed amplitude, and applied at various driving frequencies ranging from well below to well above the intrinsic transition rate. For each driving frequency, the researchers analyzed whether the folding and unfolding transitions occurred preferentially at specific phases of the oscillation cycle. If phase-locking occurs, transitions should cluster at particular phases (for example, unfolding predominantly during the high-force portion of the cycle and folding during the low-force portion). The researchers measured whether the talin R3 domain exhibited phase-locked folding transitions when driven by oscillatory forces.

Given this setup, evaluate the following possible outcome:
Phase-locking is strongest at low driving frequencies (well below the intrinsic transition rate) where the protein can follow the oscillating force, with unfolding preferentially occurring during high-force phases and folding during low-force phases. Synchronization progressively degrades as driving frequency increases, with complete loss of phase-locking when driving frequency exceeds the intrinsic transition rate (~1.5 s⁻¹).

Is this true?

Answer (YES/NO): NO